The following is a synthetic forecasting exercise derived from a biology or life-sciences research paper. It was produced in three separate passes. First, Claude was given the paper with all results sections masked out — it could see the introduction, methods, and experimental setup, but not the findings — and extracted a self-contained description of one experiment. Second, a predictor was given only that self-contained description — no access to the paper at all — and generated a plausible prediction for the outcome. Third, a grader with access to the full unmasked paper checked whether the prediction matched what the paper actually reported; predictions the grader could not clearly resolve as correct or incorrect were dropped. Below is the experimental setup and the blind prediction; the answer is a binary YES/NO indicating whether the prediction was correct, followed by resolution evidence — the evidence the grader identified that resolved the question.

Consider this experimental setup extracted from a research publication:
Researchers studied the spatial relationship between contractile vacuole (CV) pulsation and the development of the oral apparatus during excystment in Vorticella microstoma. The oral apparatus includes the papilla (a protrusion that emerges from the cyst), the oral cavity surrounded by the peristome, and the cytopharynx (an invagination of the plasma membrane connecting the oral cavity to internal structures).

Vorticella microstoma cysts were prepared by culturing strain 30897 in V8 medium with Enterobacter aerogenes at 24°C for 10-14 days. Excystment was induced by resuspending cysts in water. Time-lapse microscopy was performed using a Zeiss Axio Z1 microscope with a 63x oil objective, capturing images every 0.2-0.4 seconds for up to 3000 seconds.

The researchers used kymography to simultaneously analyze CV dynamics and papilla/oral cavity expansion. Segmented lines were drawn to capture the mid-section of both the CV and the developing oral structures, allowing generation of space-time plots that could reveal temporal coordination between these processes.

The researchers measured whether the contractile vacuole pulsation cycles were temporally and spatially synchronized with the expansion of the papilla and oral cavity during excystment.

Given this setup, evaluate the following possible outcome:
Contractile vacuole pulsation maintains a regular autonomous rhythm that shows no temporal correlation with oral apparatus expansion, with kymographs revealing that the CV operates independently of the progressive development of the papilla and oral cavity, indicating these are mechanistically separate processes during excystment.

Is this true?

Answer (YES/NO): NO